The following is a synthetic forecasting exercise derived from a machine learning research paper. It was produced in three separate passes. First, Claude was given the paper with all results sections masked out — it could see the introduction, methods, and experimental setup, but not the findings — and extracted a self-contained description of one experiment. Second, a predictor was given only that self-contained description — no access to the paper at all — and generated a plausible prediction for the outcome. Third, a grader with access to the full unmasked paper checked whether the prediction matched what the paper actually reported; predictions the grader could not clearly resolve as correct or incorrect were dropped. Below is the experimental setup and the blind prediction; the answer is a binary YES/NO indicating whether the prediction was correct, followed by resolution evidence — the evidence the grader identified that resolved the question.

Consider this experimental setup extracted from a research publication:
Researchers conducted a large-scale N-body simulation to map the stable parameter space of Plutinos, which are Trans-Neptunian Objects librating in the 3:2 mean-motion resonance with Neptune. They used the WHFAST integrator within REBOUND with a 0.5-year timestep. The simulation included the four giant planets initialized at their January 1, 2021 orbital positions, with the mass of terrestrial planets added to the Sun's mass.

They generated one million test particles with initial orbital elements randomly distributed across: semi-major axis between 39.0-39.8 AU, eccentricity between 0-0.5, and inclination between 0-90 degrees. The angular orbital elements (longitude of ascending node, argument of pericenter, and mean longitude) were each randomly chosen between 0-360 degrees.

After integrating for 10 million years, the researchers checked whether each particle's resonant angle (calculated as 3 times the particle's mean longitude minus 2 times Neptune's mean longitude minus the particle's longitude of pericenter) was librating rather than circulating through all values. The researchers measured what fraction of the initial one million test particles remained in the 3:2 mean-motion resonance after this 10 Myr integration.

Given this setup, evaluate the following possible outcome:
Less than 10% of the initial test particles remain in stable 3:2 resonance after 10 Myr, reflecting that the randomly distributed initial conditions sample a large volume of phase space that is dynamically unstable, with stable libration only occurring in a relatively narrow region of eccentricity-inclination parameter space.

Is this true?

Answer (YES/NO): NO